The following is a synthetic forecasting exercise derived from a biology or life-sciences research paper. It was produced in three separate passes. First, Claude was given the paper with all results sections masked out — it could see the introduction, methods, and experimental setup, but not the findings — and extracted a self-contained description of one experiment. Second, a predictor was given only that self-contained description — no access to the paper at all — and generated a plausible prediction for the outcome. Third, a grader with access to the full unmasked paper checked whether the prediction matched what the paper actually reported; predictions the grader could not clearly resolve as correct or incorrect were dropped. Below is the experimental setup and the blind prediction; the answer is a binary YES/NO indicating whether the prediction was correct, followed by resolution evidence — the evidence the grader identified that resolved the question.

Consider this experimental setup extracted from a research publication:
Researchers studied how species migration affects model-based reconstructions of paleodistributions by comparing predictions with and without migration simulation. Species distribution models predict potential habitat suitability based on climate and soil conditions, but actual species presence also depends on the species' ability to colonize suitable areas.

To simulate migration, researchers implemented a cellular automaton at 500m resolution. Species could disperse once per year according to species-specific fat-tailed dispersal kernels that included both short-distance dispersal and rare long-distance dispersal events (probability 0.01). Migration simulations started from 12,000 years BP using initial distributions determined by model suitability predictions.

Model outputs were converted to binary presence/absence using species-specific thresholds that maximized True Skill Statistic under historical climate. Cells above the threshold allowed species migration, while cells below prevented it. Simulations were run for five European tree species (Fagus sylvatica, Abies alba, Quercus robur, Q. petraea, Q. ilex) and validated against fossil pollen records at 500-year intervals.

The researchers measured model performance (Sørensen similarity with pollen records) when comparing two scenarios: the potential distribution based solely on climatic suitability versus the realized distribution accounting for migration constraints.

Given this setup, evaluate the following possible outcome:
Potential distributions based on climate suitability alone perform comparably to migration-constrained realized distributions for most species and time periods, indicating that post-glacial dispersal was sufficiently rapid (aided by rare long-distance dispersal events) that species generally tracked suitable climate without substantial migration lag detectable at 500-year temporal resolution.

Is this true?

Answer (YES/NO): NO